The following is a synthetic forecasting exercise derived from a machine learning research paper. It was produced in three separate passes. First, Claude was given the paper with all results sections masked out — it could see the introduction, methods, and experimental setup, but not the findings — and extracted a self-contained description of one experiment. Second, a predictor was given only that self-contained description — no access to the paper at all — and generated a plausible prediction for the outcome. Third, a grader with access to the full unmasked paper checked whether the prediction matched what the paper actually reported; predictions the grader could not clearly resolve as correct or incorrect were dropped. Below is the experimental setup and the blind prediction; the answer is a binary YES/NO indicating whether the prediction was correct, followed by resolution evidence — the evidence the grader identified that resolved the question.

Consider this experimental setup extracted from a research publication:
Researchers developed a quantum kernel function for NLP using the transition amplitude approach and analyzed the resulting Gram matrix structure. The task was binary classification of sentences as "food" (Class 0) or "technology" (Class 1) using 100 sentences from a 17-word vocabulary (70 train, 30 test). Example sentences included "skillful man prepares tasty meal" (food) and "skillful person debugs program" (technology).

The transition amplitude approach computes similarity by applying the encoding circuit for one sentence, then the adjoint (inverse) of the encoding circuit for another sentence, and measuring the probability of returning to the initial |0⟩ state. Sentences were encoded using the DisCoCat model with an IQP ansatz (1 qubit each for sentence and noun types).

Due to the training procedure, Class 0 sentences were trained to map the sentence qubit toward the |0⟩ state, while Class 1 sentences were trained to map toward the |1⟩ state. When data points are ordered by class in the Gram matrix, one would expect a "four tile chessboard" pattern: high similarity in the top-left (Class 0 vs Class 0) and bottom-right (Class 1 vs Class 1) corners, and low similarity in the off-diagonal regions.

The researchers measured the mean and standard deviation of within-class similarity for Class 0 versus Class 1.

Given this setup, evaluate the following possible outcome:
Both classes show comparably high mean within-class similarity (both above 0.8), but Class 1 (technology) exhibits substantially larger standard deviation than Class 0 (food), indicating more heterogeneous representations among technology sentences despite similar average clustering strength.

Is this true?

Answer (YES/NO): NO